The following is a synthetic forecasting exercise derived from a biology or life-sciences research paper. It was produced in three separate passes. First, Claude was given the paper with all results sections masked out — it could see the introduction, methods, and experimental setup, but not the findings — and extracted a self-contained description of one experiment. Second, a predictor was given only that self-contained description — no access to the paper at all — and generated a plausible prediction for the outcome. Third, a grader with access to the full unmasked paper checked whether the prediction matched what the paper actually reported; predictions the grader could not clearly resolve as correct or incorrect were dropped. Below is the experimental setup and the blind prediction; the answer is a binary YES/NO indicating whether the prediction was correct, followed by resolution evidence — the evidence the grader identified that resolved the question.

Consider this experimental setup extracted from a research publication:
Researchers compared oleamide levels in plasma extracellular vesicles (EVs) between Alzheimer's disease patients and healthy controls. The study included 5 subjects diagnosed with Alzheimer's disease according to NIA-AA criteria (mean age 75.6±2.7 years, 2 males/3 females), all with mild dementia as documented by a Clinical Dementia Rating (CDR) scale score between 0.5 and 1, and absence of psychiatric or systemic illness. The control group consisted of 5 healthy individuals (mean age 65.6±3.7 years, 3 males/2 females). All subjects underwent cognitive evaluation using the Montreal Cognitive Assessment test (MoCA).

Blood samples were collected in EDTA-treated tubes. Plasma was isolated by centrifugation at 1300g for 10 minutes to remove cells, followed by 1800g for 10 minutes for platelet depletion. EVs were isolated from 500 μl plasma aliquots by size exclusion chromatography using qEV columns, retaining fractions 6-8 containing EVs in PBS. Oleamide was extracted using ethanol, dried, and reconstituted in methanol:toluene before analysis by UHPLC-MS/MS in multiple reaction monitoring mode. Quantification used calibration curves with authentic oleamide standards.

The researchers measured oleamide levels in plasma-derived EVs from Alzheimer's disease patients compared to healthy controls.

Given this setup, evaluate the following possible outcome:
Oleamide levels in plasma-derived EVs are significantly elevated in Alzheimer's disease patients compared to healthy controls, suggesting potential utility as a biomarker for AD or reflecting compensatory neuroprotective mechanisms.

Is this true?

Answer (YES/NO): YES